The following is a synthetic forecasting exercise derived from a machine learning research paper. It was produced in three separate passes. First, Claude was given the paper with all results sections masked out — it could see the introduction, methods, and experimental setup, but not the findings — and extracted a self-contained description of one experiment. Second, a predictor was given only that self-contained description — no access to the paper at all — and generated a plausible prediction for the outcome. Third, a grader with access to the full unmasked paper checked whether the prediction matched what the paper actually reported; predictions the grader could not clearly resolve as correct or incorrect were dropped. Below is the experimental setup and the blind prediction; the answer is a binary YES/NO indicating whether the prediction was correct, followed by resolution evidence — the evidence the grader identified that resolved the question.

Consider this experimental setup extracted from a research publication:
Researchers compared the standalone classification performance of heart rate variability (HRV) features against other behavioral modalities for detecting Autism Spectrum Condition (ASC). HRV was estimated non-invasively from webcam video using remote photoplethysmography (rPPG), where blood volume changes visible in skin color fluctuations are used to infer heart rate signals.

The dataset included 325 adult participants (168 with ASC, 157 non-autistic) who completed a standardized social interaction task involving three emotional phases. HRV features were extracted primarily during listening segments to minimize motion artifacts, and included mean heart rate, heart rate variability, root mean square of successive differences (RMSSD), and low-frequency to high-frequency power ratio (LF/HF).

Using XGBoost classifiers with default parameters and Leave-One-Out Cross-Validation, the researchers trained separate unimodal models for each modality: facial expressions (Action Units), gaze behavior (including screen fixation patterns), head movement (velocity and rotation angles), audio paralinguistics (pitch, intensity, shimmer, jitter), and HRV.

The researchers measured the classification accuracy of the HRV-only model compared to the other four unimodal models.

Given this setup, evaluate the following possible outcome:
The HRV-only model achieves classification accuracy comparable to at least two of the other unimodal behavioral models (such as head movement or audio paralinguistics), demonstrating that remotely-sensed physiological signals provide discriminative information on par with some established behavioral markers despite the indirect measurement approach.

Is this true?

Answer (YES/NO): NO